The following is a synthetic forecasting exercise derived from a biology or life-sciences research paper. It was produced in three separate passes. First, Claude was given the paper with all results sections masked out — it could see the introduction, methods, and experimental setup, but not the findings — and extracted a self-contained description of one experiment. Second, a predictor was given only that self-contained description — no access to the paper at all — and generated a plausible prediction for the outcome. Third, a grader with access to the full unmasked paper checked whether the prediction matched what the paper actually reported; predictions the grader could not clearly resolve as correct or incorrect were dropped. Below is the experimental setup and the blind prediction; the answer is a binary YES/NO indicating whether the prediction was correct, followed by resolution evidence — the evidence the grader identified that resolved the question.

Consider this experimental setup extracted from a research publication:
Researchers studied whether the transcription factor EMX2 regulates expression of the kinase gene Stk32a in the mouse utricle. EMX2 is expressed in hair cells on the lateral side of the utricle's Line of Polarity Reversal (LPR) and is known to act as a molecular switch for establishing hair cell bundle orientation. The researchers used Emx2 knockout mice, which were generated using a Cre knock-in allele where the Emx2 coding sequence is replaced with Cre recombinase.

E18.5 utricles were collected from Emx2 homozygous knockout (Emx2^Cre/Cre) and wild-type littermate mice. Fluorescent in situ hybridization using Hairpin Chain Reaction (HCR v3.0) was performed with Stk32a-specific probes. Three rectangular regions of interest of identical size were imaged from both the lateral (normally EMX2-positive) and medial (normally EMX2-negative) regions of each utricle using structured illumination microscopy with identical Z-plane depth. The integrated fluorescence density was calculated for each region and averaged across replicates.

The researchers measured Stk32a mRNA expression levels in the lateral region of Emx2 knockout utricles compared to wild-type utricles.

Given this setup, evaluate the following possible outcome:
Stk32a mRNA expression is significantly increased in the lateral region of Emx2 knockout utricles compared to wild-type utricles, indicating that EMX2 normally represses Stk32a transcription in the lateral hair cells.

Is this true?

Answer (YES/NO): YES